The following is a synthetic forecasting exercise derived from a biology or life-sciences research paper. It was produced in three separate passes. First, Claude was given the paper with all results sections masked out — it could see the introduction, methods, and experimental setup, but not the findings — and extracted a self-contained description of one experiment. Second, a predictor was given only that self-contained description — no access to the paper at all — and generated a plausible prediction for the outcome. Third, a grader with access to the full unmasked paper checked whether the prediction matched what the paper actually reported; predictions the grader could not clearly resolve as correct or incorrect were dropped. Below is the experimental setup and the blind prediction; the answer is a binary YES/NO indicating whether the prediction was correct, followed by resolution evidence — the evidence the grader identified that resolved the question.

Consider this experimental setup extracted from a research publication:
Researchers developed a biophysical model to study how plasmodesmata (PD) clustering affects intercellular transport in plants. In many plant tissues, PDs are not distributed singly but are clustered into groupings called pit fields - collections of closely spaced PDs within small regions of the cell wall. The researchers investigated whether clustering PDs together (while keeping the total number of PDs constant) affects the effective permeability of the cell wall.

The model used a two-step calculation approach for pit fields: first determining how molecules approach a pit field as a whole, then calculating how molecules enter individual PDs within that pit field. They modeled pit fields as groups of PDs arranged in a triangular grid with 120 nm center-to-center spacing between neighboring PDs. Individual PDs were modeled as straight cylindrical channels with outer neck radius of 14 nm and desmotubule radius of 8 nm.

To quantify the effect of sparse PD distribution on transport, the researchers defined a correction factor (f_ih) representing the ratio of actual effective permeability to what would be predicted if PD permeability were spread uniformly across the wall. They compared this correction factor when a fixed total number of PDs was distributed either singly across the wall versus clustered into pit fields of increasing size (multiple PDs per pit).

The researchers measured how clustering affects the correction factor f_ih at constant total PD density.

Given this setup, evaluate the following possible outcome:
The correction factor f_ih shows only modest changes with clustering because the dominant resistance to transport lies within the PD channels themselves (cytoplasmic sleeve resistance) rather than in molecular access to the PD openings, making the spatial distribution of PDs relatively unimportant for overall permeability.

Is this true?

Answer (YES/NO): NO